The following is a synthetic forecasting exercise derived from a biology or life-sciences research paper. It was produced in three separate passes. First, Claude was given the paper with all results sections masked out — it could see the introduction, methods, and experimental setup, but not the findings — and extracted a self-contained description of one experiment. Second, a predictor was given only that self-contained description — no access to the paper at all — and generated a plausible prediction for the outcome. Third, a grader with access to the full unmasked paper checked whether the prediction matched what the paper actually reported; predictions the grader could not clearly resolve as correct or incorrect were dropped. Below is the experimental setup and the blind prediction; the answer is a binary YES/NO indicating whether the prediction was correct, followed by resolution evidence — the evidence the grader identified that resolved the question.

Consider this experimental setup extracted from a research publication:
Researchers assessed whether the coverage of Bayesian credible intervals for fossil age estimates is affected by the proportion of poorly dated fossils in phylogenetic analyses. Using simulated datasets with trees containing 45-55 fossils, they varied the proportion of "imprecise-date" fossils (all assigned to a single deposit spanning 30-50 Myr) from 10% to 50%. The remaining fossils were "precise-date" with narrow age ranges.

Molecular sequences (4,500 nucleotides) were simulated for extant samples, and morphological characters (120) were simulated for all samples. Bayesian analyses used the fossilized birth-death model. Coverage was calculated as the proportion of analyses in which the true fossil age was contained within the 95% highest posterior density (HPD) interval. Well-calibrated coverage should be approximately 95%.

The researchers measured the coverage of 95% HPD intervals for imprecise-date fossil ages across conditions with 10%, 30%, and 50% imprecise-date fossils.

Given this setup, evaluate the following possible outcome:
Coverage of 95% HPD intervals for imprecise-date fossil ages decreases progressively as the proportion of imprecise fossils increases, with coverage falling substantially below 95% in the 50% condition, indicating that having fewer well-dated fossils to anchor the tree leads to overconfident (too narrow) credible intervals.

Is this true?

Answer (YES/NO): YES